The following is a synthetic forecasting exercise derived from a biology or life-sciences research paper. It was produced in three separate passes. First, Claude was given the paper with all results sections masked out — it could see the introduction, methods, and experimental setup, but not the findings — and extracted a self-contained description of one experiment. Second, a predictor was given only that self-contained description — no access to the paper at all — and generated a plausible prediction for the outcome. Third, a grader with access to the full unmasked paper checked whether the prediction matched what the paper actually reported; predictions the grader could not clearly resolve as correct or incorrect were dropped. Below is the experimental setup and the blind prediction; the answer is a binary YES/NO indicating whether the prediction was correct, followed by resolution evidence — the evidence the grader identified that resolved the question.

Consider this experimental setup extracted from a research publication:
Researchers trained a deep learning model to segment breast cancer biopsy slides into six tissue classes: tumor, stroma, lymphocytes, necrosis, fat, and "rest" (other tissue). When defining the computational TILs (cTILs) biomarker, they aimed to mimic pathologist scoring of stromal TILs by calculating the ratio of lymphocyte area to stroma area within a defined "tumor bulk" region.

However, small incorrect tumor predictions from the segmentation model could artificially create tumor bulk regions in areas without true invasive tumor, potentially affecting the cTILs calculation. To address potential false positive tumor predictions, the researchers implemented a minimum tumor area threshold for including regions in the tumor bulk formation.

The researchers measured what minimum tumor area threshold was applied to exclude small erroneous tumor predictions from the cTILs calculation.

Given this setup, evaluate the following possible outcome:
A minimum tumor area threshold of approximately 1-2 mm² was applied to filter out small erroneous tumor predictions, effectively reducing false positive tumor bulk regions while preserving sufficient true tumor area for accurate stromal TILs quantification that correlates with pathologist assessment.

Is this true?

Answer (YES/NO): NO